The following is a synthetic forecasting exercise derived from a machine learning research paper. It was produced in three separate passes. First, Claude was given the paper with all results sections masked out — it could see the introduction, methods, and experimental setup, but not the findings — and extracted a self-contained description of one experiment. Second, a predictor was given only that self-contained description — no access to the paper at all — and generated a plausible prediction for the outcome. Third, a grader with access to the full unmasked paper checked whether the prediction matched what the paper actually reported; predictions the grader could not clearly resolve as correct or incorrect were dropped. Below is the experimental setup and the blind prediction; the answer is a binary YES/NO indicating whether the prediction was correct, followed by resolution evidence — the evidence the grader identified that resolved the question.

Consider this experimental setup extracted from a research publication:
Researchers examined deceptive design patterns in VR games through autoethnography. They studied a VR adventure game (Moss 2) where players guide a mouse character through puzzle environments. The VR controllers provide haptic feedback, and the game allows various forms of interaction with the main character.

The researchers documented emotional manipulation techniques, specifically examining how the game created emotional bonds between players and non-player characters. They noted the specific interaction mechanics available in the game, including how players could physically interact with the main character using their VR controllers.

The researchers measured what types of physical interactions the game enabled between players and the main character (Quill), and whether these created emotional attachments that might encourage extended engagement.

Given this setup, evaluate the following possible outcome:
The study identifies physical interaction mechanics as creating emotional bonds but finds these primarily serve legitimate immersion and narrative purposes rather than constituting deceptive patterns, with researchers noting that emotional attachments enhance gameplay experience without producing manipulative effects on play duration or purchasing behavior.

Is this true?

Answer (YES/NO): NO